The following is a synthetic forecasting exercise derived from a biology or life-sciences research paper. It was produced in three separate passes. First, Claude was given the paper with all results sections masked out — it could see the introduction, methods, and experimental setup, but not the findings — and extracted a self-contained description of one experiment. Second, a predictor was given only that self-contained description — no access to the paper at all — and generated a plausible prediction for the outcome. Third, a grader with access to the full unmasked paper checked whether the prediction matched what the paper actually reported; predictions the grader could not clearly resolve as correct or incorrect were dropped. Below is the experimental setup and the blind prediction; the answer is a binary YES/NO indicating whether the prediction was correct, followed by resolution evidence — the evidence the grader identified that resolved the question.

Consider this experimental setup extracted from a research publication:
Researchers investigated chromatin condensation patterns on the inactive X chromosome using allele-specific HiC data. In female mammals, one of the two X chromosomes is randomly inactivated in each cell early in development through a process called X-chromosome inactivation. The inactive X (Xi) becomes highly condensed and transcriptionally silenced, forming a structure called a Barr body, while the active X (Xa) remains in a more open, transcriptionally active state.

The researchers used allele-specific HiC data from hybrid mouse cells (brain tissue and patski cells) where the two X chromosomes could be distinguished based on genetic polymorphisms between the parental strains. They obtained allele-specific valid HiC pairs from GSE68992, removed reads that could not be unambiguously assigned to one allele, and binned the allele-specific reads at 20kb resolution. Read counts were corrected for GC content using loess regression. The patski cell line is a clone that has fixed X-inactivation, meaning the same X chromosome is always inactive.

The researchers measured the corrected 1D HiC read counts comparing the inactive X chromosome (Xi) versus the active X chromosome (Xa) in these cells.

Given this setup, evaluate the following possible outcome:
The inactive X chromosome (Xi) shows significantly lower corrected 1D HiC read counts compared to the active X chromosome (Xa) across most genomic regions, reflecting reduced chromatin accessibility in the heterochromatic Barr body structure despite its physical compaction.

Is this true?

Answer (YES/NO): YES